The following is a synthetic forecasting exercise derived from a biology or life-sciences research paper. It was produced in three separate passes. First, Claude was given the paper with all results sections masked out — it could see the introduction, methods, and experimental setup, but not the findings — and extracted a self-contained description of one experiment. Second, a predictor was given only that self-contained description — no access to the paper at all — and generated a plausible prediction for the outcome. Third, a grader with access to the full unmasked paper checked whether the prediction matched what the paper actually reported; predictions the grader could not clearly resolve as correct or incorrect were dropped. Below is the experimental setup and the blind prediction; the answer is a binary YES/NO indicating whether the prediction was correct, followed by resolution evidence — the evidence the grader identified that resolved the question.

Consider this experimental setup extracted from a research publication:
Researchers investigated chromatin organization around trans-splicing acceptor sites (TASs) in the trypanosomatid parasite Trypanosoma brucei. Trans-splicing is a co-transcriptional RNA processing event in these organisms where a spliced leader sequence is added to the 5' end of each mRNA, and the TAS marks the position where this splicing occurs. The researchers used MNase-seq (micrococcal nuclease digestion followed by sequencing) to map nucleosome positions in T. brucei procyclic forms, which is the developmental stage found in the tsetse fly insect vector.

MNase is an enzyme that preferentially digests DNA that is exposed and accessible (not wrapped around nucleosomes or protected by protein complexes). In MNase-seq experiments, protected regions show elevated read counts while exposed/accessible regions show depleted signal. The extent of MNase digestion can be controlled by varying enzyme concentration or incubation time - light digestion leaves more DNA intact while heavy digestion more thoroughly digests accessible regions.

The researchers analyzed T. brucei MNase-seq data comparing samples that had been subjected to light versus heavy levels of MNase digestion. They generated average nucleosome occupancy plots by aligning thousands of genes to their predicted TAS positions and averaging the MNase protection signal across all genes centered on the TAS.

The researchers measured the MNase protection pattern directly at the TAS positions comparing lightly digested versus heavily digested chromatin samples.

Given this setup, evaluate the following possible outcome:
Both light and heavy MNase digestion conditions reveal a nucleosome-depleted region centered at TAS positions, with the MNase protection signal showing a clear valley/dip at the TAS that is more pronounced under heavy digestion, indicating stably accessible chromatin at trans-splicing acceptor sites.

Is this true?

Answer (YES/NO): NO